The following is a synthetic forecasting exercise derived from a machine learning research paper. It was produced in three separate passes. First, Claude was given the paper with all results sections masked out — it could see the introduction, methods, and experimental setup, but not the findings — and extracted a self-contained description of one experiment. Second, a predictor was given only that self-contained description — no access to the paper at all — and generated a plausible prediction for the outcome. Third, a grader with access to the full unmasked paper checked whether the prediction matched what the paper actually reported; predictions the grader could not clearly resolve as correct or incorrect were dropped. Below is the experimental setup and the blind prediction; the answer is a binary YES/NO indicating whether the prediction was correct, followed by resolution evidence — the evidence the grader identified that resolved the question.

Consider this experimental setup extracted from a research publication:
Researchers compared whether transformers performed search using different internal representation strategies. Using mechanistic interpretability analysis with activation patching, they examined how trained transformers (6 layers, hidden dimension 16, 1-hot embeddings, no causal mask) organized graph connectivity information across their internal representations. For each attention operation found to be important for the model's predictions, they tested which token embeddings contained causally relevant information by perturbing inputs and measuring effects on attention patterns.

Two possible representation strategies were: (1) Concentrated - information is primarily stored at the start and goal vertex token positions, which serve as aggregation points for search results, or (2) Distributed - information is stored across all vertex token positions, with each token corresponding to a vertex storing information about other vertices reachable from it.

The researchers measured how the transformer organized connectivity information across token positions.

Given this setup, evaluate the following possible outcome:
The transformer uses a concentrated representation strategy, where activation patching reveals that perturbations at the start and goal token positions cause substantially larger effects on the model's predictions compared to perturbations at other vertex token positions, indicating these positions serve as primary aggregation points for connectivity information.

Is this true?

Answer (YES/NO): NO